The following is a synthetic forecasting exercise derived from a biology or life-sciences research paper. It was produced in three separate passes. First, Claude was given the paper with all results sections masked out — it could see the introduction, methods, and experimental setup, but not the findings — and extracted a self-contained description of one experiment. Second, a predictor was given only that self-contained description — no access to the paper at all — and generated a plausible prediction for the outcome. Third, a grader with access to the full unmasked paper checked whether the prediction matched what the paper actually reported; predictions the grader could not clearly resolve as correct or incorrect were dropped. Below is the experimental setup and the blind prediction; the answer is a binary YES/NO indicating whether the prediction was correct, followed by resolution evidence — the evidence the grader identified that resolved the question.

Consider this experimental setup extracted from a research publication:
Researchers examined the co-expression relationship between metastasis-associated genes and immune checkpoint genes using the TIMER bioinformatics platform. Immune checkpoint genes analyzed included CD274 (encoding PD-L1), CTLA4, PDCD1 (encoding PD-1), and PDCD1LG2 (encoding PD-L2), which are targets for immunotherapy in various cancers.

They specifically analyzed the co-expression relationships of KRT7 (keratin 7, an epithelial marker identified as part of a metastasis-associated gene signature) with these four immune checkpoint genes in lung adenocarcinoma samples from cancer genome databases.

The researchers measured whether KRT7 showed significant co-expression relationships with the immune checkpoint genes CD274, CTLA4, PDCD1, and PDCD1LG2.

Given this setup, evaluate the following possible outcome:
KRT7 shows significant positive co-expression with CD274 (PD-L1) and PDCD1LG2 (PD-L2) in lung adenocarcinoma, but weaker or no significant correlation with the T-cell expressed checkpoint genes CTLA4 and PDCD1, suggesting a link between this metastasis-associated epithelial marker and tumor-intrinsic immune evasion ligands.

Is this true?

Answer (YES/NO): NO